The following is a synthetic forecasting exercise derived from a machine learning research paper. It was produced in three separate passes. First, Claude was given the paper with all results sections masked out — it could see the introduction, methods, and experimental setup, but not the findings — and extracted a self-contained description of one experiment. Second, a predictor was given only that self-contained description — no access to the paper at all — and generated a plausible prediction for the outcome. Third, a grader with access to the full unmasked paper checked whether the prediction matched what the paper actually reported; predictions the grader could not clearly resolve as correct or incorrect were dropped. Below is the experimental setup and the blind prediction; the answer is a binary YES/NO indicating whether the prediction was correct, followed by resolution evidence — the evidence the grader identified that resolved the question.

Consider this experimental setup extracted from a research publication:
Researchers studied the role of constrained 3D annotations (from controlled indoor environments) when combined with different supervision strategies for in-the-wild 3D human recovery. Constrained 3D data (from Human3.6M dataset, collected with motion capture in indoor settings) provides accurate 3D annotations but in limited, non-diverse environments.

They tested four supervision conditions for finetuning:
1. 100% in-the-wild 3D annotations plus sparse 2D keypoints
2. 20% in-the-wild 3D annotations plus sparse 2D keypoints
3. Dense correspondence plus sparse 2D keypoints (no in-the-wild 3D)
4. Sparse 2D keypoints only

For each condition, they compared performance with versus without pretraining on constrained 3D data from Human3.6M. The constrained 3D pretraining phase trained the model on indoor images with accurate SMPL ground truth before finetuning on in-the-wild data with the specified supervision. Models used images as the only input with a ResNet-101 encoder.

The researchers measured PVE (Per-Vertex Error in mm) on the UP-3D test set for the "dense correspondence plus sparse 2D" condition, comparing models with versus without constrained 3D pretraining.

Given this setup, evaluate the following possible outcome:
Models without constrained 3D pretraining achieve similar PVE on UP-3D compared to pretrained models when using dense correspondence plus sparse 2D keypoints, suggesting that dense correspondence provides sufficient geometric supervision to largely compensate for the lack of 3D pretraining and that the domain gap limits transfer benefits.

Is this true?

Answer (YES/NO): NO